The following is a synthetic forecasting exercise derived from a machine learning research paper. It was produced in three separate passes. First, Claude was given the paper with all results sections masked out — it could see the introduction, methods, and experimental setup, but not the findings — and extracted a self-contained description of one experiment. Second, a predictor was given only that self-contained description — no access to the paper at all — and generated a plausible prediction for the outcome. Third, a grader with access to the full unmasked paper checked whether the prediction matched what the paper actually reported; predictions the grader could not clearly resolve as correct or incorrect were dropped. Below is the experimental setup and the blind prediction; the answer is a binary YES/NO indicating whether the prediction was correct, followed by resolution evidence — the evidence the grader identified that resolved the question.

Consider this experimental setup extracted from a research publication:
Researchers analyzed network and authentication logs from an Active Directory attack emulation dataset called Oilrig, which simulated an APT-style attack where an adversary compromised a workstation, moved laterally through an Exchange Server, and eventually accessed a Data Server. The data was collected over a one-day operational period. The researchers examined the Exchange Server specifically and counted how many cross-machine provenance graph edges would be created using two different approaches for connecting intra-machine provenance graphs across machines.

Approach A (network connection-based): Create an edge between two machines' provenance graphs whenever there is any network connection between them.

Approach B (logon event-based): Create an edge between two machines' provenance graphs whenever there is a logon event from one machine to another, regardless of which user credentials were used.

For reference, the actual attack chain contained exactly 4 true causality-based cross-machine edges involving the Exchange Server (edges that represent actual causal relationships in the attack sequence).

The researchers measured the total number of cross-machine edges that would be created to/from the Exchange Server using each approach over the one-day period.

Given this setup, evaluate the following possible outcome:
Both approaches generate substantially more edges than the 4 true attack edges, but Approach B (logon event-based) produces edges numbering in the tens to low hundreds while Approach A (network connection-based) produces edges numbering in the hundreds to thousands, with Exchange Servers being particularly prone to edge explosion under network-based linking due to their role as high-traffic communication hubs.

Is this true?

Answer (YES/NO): NO